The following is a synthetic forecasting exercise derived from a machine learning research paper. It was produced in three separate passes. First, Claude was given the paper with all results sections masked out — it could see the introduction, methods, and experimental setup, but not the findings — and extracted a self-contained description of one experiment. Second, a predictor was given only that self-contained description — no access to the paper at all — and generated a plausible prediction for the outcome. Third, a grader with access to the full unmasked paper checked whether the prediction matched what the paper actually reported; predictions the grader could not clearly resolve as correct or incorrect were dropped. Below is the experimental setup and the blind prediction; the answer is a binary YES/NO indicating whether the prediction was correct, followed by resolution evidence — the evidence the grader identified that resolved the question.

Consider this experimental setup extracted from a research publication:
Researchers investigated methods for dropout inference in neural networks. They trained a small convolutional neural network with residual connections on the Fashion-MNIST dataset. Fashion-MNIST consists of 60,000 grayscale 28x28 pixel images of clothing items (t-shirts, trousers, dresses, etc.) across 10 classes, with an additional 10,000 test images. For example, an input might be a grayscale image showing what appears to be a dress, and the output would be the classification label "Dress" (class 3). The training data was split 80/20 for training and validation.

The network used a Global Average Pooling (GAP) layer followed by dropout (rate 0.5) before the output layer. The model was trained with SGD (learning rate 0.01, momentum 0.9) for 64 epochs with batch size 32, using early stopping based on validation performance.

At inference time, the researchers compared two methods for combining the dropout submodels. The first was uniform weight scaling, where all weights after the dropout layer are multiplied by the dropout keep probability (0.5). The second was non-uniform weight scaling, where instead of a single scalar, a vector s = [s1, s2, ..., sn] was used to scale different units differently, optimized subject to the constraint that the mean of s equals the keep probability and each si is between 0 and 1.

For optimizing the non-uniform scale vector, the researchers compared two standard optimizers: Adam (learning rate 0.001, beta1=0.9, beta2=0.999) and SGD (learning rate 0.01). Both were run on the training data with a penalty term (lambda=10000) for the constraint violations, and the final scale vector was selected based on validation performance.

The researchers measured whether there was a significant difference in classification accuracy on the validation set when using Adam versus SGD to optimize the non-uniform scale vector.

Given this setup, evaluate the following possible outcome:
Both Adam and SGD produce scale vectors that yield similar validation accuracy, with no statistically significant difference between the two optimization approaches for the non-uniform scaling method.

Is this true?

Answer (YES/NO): YES